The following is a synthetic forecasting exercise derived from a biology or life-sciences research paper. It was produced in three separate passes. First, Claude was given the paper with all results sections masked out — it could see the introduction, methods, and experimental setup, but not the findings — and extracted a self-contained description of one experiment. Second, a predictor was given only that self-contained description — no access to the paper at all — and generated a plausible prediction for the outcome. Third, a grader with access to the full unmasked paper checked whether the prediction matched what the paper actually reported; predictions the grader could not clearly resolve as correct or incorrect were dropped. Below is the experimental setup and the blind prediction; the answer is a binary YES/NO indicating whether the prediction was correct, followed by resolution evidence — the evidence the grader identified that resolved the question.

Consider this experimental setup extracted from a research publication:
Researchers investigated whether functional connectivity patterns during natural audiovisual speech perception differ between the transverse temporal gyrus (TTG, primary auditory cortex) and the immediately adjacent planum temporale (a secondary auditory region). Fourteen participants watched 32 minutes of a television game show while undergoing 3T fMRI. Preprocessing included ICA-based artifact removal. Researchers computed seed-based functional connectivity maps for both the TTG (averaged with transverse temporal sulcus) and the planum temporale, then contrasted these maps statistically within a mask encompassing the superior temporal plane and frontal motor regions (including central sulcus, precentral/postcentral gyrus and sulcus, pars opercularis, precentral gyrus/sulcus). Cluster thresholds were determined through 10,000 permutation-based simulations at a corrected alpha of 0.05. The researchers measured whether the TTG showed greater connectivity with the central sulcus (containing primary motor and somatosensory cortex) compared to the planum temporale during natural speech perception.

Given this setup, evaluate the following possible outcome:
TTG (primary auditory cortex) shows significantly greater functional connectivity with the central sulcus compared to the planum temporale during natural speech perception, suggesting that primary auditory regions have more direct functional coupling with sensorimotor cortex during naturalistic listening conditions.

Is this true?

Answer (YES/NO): YES